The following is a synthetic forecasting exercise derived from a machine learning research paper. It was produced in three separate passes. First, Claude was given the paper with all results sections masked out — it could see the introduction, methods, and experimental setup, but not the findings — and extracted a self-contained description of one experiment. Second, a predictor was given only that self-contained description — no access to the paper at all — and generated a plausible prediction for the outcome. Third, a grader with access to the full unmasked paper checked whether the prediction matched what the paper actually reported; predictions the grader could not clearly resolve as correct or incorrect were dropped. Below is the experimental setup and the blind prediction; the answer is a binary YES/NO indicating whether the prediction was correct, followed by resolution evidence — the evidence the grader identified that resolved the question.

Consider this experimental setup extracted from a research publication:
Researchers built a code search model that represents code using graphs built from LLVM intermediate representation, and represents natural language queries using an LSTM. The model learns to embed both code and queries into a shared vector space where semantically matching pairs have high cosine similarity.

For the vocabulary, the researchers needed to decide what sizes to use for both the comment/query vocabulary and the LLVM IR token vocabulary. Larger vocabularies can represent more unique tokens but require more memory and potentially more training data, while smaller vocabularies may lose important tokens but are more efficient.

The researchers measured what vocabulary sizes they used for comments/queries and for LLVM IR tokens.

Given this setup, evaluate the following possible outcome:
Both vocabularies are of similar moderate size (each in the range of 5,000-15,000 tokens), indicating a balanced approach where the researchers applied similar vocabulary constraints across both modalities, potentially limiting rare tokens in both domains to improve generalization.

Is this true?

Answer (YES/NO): YES